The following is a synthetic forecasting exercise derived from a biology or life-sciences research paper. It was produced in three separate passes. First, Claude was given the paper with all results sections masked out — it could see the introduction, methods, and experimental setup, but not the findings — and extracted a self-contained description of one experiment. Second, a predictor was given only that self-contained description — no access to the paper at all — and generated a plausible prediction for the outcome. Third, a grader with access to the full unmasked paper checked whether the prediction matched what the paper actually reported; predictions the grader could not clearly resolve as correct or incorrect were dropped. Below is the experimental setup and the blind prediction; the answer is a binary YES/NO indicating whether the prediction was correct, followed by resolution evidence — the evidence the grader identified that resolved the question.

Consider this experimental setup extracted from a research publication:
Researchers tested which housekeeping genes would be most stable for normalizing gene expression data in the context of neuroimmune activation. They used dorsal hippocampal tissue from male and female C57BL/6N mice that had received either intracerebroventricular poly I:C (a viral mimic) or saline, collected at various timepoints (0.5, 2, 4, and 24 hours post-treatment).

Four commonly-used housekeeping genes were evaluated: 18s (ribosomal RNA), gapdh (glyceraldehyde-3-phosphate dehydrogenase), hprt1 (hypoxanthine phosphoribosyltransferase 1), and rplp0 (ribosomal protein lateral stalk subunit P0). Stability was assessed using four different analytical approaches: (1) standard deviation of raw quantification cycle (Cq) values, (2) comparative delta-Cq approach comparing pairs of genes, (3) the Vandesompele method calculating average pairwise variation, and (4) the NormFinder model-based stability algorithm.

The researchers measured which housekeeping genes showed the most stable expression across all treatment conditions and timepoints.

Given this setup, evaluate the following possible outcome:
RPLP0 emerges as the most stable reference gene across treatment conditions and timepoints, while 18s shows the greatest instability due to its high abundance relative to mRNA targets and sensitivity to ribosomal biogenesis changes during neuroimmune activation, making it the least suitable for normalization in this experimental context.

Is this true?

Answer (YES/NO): NO